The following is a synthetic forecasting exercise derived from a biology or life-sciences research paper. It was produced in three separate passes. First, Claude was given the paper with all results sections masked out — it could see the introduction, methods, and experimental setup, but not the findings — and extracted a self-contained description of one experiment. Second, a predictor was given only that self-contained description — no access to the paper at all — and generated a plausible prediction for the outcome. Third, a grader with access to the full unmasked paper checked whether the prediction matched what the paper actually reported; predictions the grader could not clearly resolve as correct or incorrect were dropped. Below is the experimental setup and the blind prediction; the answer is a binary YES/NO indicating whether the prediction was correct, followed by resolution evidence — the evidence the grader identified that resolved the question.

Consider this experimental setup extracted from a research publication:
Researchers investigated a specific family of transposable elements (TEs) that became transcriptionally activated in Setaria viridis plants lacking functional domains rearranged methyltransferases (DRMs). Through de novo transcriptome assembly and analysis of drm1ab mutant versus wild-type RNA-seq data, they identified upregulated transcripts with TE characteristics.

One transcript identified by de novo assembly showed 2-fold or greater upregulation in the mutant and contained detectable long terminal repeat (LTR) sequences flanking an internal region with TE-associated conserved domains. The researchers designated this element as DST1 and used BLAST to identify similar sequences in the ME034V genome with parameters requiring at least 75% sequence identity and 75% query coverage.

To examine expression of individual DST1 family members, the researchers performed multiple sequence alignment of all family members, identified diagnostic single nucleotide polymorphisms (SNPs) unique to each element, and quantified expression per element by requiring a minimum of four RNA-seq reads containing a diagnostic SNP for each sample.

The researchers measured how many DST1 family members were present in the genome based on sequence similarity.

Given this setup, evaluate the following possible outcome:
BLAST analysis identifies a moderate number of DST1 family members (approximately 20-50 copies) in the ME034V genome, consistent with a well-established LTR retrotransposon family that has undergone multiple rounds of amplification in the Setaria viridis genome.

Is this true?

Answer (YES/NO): NO